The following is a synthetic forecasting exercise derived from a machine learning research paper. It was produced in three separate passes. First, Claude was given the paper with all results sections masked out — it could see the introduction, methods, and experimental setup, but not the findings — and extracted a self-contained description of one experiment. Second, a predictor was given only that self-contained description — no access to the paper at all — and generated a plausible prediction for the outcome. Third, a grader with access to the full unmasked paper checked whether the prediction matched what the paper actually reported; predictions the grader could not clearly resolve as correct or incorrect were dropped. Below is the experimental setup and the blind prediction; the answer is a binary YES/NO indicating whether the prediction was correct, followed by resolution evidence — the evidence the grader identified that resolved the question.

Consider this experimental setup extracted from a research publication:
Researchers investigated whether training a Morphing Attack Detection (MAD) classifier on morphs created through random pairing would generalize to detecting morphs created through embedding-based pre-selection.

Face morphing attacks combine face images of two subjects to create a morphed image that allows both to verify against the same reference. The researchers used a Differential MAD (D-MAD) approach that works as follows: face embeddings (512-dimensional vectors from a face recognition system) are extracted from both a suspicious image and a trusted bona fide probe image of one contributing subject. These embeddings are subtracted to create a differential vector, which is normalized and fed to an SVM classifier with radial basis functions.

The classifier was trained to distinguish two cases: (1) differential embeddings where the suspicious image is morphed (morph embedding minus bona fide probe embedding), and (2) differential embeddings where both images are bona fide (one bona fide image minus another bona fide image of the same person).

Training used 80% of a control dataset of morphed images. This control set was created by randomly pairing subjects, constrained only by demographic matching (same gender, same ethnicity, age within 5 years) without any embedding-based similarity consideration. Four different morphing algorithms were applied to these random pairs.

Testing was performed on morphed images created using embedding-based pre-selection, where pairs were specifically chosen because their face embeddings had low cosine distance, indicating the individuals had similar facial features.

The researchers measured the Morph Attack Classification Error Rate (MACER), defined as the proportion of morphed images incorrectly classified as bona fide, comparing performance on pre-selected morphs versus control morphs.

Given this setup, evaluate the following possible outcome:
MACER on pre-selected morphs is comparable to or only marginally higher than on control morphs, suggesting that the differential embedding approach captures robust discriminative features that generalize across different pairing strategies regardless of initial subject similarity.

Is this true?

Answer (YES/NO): NO